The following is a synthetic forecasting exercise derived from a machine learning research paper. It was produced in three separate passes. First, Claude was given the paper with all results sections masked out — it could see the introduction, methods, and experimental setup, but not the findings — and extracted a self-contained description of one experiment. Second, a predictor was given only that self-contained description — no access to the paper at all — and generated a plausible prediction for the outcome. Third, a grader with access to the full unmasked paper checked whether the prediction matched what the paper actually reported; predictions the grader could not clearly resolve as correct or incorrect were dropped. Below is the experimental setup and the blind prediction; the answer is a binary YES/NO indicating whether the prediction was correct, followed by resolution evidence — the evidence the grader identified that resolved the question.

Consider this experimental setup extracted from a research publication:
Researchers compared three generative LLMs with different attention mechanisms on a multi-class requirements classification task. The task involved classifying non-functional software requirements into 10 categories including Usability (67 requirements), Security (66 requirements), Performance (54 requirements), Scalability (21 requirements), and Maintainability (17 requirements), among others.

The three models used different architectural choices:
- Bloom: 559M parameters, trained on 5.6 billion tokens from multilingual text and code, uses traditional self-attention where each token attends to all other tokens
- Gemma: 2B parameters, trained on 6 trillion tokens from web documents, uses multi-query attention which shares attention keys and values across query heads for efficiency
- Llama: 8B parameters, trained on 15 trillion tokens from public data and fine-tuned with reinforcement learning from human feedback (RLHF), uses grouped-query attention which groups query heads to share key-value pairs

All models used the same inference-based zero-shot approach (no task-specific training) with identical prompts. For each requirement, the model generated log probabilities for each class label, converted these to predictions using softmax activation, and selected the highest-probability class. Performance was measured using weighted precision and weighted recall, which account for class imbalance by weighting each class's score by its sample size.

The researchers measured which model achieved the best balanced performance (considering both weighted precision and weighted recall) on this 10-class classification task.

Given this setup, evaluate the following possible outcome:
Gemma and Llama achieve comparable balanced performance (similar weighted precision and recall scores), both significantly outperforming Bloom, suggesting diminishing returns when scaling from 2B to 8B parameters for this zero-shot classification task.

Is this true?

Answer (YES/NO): NO